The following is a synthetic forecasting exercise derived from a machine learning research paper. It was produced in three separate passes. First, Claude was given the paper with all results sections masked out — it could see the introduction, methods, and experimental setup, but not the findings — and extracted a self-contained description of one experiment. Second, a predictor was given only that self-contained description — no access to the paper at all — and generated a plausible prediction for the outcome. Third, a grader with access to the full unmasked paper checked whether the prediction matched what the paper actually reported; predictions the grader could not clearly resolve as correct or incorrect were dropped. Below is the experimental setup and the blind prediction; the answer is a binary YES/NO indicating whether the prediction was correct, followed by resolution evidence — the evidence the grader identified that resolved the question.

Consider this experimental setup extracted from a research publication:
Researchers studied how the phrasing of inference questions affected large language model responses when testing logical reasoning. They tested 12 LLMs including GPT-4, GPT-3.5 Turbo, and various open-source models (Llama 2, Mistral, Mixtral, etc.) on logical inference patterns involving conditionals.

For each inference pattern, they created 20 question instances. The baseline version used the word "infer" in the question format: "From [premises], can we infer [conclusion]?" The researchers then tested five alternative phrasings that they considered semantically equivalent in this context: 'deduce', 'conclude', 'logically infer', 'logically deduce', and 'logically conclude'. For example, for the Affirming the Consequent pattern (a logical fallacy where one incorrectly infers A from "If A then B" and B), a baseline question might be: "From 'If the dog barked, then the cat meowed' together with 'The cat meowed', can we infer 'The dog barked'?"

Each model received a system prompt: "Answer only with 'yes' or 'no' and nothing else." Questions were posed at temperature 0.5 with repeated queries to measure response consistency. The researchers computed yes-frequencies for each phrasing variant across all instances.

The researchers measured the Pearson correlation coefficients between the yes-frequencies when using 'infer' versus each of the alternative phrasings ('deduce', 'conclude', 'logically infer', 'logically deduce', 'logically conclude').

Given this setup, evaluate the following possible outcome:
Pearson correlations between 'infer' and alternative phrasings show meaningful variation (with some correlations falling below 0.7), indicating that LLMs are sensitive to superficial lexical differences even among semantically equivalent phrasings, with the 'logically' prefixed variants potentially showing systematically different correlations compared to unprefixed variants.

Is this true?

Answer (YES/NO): NO